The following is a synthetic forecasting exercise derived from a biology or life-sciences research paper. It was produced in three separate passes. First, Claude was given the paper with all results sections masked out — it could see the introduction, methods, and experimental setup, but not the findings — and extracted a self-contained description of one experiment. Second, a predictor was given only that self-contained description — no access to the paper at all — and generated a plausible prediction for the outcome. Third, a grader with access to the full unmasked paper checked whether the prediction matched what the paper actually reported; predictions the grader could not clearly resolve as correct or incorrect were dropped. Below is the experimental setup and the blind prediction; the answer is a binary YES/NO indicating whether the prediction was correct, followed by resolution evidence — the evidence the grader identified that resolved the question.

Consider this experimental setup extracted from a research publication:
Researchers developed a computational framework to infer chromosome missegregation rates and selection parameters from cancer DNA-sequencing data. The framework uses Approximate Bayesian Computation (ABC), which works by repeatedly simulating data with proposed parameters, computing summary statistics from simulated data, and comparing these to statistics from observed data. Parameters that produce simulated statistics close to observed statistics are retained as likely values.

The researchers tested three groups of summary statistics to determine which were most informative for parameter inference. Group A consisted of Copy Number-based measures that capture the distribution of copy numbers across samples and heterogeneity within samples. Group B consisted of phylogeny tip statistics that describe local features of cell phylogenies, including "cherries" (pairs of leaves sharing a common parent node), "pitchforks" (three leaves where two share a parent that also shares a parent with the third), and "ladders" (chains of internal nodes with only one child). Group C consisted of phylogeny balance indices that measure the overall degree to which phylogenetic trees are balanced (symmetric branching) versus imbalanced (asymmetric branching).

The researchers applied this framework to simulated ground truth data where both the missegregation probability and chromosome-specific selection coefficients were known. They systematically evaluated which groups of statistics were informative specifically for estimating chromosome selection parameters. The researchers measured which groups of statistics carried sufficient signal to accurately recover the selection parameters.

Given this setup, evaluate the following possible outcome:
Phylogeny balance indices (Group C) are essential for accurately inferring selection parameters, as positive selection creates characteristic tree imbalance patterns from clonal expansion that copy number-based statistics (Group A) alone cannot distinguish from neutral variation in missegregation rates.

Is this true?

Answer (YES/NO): NO